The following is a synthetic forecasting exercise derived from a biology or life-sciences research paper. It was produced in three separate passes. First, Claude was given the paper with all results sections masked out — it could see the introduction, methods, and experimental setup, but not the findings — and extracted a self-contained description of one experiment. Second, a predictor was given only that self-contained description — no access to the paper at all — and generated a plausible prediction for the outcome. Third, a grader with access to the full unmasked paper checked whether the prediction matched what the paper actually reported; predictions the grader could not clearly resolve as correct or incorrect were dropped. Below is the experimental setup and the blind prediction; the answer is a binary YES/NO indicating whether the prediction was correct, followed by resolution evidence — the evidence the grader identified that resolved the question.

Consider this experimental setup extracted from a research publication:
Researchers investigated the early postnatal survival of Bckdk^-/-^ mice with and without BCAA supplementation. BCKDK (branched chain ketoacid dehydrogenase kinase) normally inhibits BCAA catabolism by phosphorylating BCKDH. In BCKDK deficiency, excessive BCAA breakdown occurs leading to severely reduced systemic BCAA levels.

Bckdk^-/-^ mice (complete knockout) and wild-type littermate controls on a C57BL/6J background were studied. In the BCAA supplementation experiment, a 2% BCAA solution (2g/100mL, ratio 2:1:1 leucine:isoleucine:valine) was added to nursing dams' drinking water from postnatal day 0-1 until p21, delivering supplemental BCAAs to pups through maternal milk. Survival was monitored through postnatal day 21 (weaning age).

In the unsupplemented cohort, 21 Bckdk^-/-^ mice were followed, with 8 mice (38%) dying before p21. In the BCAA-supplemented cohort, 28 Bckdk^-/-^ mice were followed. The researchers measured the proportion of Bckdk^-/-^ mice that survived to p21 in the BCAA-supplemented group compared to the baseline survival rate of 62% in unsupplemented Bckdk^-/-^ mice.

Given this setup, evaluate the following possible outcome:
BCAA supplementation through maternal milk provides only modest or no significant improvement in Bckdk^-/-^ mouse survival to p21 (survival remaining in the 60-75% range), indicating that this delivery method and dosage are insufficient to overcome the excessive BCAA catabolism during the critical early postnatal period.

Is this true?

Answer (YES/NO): NO